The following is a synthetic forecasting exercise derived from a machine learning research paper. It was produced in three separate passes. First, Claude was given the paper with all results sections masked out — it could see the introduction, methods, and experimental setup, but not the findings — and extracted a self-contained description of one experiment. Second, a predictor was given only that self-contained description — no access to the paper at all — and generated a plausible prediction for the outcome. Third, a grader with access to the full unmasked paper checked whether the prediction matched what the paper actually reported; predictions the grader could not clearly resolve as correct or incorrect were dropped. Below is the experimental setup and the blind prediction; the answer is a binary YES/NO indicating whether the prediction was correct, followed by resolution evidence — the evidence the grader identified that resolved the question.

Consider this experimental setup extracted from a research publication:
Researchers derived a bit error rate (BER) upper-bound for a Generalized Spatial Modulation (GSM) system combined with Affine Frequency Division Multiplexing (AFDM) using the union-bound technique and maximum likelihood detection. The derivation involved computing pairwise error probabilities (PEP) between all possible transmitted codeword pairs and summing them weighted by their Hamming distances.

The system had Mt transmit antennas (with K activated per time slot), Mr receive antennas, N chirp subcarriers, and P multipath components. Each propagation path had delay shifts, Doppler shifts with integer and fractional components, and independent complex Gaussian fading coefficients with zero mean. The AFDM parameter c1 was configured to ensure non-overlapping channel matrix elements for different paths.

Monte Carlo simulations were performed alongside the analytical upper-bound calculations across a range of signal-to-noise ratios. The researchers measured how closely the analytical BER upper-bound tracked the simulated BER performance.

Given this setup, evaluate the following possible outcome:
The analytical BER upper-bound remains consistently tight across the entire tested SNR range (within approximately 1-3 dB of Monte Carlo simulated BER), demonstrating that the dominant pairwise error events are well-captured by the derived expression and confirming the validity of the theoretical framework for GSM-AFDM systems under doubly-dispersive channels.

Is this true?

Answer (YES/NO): NO